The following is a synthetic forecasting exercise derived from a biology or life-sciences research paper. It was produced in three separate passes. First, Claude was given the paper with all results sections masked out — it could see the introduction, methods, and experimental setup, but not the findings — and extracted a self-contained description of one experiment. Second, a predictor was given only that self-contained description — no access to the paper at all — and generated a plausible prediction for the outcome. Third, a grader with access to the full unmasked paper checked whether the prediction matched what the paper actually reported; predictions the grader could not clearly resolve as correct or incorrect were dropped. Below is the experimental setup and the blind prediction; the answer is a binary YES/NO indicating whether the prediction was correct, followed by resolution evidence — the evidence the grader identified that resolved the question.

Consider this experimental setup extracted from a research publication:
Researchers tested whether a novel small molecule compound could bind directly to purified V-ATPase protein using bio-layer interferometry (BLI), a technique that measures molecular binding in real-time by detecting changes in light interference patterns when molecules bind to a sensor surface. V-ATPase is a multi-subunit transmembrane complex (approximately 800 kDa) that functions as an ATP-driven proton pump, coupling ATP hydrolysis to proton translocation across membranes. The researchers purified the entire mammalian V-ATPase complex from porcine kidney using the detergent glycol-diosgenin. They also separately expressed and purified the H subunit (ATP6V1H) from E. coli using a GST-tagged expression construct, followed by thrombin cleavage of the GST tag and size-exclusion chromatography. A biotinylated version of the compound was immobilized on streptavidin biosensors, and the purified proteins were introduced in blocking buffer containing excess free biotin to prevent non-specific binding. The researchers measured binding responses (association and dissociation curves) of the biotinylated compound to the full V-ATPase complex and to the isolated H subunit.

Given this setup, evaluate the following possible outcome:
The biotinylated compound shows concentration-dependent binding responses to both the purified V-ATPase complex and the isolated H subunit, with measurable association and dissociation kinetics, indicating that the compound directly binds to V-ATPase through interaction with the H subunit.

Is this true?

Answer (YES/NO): YES